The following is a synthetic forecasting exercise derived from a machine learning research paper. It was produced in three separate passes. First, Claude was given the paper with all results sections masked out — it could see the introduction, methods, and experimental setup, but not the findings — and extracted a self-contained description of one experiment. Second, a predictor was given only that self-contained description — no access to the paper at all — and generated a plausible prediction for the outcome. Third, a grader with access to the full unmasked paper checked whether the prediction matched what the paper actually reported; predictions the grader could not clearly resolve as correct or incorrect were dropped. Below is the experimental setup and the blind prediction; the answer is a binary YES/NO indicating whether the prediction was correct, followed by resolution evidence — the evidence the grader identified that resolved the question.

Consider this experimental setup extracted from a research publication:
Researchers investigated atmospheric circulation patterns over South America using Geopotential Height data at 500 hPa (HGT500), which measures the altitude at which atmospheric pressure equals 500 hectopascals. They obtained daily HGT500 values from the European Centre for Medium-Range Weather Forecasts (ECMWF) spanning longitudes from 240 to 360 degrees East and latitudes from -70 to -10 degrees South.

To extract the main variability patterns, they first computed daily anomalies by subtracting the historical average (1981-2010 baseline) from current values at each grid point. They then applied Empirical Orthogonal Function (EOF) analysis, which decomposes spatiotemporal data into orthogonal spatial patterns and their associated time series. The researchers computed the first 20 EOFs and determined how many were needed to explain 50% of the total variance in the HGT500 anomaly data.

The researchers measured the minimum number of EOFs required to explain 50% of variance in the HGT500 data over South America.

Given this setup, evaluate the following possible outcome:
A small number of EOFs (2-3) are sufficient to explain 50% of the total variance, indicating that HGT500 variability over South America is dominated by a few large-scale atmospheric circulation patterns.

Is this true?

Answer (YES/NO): YES